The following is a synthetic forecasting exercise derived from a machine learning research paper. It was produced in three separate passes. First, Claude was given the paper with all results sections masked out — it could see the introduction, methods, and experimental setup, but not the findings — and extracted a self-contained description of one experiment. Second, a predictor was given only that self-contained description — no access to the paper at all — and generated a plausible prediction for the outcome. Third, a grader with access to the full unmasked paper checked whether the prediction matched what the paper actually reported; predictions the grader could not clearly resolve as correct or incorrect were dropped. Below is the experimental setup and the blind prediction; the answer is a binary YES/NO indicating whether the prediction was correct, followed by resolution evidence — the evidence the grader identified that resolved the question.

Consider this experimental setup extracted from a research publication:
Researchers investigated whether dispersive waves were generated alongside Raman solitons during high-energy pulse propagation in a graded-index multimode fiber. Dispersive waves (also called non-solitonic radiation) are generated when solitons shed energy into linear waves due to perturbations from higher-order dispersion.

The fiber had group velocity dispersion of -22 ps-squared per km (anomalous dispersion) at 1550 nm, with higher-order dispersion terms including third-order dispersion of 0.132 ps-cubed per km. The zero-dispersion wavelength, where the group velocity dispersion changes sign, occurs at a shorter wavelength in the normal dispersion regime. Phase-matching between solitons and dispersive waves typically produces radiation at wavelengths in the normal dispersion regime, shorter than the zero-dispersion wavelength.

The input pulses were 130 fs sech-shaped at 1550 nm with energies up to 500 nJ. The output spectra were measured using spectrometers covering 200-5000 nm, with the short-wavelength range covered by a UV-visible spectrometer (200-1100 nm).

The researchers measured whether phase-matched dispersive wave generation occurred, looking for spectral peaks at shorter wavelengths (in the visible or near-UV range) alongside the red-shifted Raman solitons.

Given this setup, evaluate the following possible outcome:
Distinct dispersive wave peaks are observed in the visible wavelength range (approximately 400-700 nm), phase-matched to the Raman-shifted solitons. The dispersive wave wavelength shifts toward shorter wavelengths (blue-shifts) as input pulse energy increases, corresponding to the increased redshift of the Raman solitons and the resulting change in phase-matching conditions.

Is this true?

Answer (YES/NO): NO